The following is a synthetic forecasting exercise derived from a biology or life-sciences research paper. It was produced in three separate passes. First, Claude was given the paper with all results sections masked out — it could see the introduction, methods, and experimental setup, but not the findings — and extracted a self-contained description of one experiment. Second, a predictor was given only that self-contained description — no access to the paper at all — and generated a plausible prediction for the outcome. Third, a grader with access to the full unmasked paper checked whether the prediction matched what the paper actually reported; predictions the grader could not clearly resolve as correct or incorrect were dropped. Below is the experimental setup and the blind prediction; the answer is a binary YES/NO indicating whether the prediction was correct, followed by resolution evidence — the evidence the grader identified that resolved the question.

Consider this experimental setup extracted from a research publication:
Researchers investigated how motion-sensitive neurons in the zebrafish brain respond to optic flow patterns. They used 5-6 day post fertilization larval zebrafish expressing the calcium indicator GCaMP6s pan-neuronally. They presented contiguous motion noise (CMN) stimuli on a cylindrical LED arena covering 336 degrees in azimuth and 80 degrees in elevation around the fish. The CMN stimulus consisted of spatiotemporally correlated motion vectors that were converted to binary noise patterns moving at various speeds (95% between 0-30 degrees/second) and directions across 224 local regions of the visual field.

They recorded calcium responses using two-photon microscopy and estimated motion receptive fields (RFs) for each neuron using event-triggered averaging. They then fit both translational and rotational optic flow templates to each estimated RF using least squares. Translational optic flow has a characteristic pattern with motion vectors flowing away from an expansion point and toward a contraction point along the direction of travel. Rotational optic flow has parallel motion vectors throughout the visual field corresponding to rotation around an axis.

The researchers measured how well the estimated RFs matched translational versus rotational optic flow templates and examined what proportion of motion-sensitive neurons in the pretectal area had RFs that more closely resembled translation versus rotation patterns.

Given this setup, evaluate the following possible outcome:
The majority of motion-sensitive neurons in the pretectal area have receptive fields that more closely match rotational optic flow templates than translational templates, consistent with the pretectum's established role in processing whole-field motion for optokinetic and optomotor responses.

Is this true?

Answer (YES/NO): NO